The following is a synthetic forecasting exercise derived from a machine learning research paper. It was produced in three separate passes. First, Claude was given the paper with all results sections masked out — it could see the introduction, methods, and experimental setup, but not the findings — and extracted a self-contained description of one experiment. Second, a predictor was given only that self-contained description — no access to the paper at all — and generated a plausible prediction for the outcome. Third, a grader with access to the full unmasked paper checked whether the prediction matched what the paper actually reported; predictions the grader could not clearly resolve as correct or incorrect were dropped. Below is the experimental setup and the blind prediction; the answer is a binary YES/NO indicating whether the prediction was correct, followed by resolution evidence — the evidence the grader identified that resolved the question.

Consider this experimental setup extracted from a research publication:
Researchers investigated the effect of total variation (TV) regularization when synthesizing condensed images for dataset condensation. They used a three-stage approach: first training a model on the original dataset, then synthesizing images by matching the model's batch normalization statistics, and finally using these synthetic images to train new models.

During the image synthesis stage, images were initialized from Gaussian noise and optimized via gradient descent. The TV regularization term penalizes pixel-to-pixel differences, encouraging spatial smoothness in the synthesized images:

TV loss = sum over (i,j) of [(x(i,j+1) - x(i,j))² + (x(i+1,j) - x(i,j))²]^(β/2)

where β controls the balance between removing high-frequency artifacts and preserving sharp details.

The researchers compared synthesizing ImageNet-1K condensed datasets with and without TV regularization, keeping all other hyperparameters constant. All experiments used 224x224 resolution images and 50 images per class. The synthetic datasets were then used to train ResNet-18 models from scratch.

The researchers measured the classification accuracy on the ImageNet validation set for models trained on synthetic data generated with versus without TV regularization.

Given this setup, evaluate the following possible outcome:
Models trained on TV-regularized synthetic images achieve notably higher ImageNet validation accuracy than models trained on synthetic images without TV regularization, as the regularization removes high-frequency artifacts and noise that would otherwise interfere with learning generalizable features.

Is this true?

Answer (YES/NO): NO